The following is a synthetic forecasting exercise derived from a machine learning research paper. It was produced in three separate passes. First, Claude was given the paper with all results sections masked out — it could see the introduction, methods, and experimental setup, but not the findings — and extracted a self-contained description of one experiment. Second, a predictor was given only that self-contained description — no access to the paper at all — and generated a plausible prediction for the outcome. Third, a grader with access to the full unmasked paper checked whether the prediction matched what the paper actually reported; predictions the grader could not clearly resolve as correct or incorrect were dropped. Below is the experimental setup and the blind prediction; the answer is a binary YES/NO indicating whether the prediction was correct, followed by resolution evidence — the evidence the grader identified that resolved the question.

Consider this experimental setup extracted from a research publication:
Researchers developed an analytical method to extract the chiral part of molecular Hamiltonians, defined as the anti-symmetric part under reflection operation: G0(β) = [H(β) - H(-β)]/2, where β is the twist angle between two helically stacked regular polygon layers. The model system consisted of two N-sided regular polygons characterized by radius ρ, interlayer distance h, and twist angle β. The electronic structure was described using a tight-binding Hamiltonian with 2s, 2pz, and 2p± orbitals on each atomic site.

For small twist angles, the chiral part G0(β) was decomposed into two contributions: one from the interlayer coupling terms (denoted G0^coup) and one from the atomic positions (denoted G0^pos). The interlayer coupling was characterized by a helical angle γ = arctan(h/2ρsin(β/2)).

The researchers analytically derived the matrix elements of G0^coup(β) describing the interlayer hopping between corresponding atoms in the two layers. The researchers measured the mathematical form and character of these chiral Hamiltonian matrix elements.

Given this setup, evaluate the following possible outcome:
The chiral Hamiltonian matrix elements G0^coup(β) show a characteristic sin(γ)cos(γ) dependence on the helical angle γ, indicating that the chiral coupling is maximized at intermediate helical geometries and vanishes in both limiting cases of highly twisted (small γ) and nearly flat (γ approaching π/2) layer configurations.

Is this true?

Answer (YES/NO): NO